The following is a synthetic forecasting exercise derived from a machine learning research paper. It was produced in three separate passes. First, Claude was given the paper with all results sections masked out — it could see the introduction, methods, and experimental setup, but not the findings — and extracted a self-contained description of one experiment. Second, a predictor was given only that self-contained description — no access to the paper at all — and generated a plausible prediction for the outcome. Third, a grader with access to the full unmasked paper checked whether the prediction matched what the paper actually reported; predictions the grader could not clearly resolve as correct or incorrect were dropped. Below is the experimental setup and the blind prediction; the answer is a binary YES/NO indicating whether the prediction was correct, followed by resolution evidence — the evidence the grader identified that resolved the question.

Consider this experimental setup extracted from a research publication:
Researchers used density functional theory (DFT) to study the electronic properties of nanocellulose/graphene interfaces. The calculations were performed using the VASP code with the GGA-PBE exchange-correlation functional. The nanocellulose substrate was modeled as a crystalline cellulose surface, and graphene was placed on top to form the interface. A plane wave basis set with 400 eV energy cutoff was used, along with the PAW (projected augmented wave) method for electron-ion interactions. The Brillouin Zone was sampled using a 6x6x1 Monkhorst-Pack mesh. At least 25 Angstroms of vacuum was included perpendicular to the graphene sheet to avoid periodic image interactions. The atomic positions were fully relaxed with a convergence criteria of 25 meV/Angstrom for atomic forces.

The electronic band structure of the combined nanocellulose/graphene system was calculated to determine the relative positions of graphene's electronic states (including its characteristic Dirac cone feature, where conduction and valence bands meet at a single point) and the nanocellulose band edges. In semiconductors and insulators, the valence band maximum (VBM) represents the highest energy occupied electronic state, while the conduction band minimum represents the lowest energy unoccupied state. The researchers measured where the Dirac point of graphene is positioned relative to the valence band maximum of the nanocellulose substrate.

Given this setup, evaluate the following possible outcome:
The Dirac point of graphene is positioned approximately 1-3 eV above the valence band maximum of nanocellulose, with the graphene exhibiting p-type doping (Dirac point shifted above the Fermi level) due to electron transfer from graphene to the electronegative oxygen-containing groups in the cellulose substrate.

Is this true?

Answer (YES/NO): NO